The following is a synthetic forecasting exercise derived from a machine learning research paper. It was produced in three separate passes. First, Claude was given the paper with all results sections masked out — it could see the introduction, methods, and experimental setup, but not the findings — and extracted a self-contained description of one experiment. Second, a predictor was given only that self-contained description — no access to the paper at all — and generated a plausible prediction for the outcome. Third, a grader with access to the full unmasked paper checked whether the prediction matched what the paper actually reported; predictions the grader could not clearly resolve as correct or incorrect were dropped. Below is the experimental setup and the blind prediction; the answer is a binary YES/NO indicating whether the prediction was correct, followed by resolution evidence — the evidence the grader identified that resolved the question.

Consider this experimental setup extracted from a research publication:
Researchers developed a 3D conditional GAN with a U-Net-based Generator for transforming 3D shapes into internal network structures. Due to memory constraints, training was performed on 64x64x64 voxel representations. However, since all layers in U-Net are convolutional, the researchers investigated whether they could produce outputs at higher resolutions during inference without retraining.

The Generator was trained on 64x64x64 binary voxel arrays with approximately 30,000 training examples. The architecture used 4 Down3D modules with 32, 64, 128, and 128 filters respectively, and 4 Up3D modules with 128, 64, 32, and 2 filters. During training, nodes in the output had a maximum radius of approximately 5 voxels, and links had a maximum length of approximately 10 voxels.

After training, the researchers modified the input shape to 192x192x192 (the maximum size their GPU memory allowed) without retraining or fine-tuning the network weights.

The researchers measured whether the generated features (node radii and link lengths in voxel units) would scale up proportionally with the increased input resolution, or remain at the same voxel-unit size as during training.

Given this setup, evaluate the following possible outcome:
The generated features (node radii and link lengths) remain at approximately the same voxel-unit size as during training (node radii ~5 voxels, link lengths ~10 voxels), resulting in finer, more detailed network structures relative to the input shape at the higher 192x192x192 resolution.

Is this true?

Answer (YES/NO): YES